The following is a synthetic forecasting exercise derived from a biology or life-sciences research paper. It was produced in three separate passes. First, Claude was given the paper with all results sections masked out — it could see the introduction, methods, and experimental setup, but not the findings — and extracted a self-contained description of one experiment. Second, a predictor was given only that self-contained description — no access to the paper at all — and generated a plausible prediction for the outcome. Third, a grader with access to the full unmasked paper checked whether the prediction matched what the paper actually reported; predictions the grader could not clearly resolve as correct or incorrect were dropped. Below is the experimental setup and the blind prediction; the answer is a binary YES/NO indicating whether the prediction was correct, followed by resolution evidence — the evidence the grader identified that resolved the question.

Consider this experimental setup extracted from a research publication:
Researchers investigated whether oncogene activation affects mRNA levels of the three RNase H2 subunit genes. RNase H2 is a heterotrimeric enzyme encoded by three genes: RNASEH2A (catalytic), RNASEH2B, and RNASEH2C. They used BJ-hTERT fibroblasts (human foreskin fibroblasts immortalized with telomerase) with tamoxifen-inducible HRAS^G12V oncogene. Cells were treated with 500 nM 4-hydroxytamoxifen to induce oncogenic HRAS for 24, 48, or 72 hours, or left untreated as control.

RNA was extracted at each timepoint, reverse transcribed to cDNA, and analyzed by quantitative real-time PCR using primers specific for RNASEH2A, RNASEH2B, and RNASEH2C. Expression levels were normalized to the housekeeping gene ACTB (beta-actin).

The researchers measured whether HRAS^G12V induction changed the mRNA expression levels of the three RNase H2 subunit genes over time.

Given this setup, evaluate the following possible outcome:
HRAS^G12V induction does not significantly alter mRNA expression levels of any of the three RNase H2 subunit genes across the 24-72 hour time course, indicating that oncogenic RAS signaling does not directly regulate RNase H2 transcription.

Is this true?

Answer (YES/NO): NO